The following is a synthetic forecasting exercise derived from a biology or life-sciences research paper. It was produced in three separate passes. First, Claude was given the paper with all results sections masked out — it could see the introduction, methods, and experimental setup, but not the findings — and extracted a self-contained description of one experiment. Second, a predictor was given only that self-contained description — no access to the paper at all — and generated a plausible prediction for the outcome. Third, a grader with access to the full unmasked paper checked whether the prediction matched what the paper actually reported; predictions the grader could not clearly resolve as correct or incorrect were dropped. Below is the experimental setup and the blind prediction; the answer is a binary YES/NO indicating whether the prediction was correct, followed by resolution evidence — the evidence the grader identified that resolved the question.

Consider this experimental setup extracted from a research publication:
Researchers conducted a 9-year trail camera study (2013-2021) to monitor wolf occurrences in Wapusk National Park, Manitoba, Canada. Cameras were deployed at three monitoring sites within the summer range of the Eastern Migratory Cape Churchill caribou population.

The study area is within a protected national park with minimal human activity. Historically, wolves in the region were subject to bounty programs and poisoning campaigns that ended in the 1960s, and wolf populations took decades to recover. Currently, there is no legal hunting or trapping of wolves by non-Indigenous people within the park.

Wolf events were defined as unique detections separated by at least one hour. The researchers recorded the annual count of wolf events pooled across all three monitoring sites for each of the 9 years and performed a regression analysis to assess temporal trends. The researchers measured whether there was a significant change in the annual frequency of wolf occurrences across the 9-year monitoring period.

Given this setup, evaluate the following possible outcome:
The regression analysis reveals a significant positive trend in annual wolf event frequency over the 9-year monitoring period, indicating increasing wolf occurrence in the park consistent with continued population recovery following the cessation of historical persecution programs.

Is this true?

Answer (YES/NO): NO